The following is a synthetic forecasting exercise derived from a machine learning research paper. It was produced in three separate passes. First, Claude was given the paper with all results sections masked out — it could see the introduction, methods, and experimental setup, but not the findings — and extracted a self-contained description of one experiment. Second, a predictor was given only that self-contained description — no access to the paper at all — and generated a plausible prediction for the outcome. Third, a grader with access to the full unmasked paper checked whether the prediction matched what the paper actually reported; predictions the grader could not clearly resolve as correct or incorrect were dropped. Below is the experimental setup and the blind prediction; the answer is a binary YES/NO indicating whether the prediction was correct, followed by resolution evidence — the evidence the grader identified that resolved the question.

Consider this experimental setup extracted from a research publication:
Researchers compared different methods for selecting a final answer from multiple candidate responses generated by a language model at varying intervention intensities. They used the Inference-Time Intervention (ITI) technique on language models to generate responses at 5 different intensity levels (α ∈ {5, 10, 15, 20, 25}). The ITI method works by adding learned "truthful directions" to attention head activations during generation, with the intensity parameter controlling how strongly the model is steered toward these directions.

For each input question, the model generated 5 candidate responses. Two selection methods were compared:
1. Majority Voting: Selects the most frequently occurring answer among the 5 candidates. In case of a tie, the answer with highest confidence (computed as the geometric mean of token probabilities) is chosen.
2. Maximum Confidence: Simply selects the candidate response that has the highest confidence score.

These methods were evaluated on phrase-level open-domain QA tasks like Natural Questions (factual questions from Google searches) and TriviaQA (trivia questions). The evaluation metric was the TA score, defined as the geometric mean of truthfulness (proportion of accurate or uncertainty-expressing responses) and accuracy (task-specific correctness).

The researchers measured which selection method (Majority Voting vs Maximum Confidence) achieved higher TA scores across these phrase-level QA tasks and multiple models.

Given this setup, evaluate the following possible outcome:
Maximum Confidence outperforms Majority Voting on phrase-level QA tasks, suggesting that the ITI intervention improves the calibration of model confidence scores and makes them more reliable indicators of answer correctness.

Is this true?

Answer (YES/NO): NO